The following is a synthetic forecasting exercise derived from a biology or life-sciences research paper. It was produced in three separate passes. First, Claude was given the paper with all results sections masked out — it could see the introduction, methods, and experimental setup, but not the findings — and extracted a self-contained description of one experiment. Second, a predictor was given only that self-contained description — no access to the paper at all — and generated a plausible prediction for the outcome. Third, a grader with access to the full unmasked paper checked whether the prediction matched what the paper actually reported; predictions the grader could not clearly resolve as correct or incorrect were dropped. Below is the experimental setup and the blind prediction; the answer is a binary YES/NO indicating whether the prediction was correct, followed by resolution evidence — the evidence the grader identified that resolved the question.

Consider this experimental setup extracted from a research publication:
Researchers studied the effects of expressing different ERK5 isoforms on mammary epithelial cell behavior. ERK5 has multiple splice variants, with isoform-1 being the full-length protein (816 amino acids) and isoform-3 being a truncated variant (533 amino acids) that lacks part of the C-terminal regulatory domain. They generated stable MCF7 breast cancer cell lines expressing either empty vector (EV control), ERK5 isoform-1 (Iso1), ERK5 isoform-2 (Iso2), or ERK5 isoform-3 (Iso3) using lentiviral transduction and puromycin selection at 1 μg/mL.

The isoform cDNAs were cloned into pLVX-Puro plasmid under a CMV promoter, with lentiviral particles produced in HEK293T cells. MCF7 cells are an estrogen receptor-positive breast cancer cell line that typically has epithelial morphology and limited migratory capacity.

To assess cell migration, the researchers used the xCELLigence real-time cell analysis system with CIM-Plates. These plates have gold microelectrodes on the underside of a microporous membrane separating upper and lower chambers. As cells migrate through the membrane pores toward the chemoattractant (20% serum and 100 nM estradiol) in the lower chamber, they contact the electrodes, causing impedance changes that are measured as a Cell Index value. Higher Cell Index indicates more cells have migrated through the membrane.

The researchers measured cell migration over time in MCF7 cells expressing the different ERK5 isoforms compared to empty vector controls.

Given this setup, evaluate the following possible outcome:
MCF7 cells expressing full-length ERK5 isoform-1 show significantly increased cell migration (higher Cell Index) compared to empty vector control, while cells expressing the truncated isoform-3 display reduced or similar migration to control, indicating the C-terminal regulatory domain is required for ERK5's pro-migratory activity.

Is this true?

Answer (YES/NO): NO